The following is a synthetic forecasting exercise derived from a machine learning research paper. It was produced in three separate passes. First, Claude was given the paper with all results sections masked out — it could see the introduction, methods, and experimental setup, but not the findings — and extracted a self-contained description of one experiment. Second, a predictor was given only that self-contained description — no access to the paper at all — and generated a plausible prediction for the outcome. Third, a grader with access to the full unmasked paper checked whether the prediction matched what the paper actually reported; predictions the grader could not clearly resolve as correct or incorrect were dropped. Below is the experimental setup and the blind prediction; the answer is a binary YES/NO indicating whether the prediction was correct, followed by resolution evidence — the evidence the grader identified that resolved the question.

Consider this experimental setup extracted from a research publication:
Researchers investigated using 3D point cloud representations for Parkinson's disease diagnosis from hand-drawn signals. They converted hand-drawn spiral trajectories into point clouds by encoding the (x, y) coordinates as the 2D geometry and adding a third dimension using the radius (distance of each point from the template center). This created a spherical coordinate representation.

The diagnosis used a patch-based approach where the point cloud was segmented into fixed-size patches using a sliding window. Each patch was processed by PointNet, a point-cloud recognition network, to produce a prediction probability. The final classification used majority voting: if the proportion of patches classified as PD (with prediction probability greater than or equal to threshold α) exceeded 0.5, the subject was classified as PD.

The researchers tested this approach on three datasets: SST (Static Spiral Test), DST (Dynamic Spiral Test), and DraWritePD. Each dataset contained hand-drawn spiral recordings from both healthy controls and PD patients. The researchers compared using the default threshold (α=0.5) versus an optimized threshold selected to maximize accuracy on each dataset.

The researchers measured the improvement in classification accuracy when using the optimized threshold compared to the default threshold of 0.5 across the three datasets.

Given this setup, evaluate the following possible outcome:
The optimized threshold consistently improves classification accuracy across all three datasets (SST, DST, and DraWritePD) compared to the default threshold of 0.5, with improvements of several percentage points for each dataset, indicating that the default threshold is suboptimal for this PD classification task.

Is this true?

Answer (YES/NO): NO